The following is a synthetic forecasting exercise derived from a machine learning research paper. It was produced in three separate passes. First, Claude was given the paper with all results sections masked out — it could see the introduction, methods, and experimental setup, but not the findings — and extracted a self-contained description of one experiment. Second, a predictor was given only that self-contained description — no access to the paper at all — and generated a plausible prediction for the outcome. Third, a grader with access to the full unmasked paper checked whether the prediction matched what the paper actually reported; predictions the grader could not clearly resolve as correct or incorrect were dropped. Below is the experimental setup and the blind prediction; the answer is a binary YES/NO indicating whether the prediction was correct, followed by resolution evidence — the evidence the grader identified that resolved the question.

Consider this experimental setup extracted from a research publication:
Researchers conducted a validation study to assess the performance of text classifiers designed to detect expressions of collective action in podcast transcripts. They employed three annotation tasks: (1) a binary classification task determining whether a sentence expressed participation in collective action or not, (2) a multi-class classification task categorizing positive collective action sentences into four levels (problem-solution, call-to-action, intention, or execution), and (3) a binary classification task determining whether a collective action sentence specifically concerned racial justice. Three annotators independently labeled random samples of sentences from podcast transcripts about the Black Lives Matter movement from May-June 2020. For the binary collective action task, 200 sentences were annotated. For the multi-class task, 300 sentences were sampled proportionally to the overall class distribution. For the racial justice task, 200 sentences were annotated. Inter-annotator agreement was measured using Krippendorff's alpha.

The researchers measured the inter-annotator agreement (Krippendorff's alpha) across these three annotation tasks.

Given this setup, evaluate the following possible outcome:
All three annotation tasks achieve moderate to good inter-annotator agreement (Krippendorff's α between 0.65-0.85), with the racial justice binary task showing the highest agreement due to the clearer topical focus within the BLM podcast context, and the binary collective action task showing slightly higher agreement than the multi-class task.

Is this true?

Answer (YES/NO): NO